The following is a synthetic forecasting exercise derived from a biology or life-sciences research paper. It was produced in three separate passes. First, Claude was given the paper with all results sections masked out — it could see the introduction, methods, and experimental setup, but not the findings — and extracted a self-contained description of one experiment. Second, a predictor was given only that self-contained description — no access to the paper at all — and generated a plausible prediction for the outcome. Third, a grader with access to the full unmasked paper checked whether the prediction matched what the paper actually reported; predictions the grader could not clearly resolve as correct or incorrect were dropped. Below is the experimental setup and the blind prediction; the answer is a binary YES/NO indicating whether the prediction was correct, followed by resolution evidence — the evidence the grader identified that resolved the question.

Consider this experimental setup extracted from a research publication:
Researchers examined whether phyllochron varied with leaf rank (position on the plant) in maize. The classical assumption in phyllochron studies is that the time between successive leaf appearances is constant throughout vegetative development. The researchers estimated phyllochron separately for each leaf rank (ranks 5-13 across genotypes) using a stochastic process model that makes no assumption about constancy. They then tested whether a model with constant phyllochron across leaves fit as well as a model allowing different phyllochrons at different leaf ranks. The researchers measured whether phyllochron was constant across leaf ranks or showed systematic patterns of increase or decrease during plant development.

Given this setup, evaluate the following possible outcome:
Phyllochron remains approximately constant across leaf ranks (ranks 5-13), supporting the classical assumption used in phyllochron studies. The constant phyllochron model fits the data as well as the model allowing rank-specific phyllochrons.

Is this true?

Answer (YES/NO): NO